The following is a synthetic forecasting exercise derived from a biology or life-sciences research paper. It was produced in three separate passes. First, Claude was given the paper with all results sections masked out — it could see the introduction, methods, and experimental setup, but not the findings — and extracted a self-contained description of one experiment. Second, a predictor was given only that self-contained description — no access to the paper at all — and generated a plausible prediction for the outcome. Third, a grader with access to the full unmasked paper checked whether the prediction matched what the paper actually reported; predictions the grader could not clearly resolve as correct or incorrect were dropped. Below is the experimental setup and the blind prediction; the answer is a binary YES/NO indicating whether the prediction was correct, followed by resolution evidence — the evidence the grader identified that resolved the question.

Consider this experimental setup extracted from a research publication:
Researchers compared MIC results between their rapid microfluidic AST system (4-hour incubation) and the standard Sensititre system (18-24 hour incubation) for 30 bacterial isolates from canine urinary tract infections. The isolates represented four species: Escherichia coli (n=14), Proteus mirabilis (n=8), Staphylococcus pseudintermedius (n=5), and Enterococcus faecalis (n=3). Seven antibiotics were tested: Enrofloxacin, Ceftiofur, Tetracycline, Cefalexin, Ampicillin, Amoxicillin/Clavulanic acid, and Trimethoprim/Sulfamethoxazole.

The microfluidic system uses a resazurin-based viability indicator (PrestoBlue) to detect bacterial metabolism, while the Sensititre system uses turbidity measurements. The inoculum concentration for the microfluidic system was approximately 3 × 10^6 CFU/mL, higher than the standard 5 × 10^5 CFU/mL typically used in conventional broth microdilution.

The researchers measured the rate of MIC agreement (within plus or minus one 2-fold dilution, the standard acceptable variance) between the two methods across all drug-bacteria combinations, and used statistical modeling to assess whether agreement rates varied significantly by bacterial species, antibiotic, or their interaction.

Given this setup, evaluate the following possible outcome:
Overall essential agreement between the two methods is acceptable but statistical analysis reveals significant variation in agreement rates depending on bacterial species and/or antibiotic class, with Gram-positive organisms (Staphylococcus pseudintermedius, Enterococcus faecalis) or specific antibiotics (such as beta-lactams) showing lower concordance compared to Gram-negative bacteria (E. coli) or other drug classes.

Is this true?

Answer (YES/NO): NO